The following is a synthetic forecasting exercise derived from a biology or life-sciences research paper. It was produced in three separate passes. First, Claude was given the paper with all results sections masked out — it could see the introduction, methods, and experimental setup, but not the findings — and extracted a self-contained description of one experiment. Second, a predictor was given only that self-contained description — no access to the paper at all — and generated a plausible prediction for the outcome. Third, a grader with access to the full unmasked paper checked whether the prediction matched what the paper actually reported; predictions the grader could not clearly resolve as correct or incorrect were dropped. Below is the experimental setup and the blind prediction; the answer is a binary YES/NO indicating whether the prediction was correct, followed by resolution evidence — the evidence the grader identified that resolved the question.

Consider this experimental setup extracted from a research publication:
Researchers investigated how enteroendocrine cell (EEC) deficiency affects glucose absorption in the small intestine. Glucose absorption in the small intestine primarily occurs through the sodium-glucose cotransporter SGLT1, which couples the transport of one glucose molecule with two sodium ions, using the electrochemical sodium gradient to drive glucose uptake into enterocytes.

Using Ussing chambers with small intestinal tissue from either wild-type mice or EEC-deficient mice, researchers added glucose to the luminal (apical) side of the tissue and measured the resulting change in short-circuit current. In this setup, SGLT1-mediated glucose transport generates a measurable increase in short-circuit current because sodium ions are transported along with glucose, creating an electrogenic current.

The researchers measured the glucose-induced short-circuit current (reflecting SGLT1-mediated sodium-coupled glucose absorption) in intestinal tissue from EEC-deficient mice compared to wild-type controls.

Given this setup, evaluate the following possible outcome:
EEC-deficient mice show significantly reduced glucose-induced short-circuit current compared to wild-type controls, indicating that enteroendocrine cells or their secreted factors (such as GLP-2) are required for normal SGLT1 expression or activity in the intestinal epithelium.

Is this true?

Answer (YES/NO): NO